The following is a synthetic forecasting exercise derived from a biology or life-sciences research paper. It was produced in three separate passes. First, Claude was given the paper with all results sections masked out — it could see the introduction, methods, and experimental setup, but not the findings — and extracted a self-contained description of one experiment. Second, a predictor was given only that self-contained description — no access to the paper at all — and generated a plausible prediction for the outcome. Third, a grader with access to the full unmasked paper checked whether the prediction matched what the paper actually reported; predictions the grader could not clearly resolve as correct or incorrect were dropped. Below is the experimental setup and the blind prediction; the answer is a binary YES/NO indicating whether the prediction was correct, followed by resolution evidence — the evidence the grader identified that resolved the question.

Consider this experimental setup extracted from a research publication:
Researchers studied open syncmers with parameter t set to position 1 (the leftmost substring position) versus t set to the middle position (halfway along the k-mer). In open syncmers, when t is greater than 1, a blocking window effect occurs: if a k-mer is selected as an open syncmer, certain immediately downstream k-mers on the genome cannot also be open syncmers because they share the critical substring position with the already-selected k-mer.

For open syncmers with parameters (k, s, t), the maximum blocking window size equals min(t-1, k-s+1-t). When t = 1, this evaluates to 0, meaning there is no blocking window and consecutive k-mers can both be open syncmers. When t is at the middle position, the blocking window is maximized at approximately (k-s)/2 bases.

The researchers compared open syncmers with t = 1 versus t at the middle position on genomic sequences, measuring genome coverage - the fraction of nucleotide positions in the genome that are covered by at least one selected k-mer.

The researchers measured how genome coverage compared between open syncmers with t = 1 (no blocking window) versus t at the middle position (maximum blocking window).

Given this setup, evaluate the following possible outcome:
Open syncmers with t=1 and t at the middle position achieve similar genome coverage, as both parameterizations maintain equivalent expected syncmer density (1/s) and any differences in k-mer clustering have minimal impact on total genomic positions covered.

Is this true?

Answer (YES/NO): NO